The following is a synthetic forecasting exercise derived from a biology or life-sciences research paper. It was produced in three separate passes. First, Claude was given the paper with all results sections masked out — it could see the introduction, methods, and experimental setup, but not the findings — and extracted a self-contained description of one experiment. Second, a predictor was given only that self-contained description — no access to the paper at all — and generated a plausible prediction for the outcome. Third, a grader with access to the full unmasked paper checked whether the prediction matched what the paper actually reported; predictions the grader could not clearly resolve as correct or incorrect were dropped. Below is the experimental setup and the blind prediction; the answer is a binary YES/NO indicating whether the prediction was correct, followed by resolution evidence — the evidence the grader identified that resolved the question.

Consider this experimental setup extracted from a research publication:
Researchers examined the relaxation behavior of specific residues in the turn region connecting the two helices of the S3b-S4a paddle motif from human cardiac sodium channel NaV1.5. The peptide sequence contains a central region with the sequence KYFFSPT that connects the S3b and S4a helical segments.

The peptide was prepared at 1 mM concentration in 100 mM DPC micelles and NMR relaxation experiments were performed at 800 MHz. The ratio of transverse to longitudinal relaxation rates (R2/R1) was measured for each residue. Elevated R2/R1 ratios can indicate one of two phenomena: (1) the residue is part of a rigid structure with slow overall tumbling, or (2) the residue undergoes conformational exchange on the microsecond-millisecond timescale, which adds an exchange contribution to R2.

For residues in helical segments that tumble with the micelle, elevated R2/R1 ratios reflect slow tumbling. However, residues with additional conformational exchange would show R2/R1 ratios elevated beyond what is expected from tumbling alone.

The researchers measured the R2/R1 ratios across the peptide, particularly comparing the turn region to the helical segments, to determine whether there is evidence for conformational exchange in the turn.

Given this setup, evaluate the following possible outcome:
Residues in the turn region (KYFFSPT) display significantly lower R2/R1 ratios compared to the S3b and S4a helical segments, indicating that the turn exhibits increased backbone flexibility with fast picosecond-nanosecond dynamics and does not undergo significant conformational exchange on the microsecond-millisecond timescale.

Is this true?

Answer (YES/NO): NO